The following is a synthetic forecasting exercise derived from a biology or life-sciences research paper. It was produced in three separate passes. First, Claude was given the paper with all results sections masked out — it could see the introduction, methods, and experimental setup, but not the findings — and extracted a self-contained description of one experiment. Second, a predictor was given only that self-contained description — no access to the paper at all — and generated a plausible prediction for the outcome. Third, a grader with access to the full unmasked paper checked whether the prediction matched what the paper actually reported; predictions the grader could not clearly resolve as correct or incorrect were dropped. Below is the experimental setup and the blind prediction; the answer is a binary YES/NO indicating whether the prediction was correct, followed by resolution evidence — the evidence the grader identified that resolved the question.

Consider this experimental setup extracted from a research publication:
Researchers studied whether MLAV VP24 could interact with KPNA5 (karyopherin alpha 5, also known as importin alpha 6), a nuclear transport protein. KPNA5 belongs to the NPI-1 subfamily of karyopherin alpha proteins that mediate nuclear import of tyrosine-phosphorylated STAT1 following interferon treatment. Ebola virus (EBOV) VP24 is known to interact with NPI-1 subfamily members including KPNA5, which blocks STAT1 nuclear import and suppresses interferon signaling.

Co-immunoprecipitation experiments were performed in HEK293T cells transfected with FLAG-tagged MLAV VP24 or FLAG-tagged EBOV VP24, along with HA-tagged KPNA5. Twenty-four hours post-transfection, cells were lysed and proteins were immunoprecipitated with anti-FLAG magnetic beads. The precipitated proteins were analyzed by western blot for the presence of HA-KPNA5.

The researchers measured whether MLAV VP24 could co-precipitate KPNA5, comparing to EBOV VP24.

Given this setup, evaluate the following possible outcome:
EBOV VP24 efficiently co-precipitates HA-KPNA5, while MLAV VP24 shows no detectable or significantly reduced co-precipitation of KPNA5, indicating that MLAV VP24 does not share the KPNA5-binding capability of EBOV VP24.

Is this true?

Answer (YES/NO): YES